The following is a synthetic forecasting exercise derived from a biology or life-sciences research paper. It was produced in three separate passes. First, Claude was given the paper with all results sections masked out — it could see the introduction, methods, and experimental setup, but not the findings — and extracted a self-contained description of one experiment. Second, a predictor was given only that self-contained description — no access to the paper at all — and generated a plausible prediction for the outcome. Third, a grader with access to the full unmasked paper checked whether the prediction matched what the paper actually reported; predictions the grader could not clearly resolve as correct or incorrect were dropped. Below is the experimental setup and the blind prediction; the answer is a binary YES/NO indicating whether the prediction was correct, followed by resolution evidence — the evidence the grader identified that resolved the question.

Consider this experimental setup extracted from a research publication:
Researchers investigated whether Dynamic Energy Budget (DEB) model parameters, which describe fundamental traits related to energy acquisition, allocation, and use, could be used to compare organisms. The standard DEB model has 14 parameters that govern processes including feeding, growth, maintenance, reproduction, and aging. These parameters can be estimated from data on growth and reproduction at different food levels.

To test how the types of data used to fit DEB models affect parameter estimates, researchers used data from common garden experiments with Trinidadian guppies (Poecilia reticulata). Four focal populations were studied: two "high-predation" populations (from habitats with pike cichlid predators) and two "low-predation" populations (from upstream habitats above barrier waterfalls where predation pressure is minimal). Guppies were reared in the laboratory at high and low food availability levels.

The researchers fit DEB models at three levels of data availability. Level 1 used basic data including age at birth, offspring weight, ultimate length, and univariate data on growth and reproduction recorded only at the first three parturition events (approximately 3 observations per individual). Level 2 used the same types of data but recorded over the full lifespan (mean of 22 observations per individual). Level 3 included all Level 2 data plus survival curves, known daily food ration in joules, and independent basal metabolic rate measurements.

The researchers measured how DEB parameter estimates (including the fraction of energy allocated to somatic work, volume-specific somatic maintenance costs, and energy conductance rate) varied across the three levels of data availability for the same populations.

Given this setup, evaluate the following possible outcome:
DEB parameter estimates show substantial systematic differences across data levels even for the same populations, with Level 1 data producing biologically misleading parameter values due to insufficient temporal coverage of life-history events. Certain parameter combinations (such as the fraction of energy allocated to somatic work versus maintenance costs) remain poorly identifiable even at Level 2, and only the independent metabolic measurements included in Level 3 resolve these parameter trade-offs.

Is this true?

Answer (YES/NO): NO